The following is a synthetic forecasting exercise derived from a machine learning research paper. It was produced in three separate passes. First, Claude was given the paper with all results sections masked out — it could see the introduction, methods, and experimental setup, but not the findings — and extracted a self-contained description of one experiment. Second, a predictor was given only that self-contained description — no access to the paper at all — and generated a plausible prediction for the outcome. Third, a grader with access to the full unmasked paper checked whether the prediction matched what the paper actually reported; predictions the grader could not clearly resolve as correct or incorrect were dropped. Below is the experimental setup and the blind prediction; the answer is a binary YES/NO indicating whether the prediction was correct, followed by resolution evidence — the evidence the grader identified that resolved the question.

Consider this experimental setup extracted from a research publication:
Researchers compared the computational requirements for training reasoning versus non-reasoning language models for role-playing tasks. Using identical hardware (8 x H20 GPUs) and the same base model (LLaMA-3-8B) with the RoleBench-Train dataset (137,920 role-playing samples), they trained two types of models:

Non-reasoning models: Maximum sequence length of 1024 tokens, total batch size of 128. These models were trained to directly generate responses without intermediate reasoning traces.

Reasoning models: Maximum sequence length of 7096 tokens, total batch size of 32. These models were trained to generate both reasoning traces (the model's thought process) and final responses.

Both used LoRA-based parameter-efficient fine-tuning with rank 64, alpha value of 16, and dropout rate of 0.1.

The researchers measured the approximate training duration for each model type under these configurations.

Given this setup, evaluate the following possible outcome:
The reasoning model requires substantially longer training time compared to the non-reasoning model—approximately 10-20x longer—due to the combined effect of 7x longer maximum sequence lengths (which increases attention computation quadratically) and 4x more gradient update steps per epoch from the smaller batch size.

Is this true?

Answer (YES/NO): NO